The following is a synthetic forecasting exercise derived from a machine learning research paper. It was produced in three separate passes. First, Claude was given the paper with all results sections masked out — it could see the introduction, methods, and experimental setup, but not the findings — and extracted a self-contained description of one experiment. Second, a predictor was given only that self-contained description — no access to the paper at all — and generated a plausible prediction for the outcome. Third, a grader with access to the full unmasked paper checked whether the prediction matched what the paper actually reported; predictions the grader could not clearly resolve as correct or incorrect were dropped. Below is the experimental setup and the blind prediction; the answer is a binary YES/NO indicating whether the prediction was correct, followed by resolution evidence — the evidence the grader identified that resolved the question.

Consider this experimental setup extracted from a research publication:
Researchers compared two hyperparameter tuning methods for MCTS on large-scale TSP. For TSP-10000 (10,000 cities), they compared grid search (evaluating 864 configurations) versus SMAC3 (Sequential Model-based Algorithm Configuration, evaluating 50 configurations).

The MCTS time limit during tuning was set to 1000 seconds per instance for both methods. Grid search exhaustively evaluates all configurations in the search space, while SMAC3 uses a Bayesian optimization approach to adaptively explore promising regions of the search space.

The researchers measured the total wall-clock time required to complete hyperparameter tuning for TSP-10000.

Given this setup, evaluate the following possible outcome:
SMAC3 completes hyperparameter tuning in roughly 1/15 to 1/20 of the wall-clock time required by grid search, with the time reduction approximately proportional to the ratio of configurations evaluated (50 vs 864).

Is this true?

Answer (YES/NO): NO